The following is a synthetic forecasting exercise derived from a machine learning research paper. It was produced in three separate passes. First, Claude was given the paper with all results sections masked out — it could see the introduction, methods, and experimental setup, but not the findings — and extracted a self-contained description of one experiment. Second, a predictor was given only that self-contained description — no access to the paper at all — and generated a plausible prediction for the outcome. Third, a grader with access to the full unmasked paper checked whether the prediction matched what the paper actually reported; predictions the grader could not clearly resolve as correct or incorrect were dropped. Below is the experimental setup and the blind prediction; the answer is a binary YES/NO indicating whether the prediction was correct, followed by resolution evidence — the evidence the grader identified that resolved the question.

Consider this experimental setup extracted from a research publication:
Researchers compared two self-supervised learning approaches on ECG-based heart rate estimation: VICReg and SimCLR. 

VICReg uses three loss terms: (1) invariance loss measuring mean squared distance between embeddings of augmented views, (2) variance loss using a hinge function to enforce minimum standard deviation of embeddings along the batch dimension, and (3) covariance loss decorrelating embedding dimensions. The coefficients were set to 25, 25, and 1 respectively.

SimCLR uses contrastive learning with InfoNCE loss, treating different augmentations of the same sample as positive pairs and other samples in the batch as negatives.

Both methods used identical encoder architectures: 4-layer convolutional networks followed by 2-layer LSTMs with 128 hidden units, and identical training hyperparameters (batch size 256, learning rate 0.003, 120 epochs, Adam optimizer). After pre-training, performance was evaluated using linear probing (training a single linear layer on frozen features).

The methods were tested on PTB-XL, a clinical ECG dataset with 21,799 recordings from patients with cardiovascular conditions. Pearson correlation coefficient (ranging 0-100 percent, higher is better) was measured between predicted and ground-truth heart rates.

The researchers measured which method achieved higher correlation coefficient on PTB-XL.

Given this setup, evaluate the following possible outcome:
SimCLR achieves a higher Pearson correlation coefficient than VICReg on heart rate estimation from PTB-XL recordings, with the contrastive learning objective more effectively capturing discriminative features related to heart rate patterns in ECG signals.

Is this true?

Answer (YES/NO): YES